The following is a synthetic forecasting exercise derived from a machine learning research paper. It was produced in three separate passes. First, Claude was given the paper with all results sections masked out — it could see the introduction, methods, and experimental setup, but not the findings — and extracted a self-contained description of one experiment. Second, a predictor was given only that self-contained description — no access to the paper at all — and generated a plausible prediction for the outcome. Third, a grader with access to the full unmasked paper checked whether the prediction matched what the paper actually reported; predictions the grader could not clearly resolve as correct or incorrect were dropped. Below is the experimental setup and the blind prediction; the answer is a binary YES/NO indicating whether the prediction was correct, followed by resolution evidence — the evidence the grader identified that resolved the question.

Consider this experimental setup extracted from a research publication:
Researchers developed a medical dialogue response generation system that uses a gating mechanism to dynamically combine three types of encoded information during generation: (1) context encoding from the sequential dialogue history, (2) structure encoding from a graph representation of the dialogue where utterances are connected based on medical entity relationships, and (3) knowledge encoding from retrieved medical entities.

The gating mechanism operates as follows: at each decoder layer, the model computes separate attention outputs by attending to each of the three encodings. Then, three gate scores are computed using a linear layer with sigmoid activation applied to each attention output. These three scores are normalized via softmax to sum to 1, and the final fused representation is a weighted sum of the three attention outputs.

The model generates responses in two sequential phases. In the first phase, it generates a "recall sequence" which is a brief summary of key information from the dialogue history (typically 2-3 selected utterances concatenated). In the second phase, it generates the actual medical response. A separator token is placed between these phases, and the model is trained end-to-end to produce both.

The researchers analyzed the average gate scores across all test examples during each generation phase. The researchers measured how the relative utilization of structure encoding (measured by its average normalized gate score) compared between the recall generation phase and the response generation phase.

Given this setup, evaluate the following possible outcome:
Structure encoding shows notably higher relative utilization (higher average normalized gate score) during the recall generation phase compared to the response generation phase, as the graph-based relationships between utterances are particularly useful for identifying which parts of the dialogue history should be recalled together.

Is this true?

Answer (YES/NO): YES